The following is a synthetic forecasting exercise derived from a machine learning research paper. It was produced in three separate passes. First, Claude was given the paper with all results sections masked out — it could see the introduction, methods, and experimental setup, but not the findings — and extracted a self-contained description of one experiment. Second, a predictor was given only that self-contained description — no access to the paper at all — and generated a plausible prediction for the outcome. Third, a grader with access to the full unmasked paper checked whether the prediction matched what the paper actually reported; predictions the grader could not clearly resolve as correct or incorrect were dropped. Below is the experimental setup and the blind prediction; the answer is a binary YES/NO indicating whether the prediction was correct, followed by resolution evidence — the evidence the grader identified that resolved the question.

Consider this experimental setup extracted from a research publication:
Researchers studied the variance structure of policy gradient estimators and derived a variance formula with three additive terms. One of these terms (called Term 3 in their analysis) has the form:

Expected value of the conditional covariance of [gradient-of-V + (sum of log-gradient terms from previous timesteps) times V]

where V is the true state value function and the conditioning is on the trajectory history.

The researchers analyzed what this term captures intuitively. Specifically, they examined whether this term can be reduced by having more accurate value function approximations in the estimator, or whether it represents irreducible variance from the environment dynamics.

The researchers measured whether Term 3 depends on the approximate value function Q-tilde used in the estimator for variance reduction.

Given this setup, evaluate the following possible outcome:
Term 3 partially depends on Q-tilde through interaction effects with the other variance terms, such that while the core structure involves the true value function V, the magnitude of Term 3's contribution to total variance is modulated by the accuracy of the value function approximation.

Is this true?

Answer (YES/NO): NO